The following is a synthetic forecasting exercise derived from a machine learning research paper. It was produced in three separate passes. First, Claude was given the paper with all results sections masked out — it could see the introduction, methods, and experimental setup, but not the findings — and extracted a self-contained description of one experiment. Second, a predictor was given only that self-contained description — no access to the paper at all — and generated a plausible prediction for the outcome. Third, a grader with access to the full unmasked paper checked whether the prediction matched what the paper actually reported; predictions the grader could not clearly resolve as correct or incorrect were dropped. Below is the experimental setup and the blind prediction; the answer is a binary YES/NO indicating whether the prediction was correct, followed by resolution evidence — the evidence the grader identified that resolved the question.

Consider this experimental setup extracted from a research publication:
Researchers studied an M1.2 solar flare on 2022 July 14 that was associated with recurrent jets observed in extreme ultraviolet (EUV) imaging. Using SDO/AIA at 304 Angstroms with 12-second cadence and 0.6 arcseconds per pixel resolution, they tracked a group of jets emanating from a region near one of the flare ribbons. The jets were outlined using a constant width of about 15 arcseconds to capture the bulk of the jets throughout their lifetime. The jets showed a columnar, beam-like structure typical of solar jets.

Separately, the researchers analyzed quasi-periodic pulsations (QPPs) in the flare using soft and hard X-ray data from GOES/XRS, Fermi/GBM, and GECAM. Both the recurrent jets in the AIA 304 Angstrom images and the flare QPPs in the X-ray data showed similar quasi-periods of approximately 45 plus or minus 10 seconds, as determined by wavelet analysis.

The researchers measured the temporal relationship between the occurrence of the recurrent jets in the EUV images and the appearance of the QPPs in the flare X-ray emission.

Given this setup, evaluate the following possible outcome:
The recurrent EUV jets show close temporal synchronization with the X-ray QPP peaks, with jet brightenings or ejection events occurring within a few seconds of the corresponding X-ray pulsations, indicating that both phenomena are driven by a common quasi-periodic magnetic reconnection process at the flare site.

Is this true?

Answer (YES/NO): NO